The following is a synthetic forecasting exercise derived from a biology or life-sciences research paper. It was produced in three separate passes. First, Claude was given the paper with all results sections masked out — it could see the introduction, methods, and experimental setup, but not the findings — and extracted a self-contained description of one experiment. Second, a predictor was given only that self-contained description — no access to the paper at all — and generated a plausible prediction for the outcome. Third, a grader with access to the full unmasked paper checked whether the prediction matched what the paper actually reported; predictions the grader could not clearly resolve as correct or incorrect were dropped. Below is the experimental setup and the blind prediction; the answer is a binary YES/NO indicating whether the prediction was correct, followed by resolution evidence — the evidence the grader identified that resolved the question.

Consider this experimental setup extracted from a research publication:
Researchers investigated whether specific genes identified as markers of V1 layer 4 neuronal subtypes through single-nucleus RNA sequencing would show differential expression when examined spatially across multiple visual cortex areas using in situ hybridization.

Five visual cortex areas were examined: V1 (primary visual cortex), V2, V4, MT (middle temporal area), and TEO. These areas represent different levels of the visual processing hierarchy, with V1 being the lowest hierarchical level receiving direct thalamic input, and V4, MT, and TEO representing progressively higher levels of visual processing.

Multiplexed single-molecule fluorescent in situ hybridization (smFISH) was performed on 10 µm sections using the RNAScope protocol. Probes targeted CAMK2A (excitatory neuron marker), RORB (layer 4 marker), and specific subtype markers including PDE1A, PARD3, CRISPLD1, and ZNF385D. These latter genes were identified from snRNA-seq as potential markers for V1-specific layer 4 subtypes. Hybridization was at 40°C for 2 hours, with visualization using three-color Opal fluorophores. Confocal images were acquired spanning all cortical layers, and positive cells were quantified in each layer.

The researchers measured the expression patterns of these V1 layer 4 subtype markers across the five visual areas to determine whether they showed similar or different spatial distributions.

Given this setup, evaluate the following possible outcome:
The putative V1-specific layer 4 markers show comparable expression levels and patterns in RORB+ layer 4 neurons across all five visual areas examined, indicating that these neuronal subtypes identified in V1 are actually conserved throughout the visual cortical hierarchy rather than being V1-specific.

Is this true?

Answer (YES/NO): NO